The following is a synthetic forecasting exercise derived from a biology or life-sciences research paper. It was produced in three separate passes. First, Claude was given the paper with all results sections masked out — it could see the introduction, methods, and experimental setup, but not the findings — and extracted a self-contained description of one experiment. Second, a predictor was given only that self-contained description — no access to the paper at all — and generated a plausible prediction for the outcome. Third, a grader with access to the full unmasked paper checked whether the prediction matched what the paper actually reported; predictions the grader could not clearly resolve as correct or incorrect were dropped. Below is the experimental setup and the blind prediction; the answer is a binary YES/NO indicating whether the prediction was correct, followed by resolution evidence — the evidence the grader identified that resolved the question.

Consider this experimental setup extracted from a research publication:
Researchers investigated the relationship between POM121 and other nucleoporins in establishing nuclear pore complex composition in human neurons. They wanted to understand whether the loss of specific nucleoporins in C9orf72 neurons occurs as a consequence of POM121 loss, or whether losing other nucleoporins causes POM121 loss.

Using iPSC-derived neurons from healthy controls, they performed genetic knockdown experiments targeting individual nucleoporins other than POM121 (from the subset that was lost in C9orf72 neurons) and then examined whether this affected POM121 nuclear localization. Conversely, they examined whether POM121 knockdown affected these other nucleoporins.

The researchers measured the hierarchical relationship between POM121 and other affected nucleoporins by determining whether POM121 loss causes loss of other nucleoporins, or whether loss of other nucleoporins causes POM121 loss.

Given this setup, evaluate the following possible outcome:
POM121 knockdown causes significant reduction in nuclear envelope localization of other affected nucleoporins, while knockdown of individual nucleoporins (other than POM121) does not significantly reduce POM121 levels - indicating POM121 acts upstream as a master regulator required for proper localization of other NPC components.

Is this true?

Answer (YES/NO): YES